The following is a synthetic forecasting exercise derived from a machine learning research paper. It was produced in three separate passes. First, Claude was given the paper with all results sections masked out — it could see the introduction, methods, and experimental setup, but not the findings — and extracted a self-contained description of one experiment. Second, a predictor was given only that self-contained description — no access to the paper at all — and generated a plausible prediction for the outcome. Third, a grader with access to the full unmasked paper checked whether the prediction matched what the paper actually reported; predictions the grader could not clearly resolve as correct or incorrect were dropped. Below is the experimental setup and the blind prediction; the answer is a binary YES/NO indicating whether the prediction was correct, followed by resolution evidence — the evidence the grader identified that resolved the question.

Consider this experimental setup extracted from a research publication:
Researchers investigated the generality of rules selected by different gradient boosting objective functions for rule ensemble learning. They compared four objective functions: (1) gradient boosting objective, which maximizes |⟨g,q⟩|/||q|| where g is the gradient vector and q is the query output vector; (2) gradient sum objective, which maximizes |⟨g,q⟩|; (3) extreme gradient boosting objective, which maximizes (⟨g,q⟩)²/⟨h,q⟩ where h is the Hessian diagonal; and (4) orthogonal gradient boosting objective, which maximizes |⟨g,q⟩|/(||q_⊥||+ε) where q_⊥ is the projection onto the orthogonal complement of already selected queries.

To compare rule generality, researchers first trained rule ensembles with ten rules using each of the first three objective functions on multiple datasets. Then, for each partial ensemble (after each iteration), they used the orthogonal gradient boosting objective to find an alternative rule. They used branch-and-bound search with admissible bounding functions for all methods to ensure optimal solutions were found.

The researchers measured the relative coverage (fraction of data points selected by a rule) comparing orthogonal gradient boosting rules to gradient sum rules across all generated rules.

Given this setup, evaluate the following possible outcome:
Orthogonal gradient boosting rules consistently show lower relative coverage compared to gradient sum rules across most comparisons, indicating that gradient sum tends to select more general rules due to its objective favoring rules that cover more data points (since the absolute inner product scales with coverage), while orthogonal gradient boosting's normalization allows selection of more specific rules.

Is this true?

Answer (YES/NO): NO